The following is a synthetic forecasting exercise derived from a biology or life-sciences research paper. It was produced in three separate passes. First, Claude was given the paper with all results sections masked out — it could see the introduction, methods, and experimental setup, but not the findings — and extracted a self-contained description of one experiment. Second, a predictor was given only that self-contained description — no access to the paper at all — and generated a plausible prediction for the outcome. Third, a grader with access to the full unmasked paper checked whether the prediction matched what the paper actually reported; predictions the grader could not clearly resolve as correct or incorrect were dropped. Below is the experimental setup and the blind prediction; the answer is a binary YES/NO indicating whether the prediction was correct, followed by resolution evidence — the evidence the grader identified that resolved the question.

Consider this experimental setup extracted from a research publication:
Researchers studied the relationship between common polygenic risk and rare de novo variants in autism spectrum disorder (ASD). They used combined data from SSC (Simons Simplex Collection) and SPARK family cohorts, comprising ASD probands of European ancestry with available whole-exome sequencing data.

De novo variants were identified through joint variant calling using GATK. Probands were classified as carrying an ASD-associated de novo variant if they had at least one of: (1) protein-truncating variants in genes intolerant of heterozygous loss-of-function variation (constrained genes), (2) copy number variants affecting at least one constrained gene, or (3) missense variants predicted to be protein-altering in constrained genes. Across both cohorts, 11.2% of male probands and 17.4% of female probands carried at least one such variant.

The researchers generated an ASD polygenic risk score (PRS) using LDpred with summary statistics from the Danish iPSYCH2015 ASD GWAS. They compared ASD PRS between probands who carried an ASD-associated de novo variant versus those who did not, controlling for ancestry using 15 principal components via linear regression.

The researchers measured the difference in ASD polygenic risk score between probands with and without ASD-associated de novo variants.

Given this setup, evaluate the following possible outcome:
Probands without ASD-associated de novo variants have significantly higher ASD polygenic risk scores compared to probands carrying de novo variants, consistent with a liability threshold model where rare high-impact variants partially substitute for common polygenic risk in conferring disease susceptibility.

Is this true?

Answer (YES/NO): YES